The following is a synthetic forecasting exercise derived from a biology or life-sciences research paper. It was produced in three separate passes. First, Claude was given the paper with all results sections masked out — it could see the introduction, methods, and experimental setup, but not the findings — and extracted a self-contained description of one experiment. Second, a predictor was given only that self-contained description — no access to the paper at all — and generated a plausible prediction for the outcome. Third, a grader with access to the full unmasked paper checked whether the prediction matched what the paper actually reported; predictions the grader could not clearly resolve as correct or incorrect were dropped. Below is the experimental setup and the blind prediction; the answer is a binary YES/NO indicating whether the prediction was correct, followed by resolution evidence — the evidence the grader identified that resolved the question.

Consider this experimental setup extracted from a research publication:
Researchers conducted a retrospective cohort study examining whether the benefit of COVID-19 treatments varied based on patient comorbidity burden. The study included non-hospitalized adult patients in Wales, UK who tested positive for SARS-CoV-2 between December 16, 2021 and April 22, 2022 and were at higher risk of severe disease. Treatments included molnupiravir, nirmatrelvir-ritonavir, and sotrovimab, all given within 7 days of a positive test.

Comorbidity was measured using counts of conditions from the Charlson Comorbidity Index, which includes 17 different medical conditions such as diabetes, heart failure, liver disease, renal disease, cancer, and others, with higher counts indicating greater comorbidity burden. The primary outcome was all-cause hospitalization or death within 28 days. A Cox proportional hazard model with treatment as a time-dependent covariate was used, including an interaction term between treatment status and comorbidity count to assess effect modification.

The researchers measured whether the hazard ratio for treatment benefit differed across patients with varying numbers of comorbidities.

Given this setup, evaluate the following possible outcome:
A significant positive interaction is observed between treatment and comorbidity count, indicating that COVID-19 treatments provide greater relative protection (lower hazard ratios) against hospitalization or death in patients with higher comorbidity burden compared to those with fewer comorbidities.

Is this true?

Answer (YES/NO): YES